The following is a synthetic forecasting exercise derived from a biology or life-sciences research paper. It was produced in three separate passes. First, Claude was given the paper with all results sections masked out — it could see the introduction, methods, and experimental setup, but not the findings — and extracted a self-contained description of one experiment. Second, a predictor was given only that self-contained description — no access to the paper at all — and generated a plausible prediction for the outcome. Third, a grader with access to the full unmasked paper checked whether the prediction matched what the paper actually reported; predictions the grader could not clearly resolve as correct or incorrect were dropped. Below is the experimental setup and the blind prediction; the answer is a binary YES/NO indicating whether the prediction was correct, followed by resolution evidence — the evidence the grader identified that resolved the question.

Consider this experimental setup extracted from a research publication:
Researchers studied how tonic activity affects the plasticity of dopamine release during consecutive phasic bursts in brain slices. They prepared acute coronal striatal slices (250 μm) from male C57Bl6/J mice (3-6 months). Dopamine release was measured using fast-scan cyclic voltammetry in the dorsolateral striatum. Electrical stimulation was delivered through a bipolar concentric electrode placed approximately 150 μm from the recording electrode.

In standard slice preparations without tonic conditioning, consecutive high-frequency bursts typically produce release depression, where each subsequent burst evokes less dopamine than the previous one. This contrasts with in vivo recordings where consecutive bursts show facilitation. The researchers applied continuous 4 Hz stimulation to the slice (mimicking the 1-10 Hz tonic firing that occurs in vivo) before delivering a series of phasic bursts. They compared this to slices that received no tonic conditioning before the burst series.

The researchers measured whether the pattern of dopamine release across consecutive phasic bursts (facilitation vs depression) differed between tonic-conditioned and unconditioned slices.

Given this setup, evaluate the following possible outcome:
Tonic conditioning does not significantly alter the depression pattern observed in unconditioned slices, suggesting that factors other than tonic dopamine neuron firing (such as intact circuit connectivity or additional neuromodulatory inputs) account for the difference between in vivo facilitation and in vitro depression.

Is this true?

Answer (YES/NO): NO